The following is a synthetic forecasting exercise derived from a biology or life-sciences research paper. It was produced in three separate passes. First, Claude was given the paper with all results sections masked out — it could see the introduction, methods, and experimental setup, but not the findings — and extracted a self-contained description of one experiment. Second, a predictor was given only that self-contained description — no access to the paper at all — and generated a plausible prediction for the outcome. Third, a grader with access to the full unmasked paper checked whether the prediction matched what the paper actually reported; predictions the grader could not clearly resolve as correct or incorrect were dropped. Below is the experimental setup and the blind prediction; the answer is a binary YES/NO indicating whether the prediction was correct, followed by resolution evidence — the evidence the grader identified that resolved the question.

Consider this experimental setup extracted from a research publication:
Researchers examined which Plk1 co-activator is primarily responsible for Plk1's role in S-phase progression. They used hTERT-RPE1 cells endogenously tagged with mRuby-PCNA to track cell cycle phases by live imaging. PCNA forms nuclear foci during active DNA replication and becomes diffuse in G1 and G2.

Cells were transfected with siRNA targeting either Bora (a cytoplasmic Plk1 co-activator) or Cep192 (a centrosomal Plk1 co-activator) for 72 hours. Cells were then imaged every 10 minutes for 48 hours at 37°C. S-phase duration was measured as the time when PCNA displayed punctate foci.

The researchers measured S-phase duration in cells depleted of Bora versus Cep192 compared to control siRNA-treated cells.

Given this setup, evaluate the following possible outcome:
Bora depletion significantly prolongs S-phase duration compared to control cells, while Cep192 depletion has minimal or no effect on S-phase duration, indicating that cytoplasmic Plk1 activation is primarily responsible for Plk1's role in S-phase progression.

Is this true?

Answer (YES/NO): NO